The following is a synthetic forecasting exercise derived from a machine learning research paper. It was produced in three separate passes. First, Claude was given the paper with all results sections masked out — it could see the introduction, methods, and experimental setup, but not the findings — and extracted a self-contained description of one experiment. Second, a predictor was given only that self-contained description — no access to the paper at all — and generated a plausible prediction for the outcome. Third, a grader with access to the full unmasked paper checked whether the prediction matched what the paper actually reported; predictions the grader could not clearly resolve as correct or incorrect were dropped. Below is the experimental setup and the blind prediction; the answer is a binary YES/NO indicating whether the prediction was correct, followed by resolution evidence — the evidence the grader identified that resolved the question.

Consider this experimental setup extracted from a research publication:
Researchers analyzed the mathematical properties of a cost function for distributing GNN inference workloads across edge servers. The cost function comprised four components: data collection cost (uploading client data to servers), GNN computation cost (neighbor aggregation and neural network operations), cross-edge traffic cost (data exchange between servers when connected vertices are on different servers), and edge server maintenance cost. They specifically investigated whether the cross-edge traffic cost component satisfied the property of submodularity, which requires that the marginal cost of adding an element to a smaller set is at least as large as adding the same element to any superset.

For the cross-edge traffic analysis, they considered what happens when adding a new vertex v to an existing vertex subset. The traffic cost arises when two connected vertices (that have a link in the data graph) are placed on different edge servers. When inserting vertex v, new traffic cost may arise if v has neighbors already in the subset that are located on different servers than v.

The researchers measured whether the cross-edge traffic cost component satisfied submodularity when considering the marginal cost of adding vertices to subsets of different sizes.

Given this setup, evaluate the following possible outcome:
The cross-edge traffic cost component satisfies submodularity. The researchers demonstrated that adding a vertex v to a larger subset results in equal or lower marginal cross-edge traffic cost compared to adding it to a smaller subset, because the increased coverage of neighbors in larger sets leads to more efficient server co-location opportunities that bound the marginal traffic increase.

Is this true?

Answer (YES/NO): YES